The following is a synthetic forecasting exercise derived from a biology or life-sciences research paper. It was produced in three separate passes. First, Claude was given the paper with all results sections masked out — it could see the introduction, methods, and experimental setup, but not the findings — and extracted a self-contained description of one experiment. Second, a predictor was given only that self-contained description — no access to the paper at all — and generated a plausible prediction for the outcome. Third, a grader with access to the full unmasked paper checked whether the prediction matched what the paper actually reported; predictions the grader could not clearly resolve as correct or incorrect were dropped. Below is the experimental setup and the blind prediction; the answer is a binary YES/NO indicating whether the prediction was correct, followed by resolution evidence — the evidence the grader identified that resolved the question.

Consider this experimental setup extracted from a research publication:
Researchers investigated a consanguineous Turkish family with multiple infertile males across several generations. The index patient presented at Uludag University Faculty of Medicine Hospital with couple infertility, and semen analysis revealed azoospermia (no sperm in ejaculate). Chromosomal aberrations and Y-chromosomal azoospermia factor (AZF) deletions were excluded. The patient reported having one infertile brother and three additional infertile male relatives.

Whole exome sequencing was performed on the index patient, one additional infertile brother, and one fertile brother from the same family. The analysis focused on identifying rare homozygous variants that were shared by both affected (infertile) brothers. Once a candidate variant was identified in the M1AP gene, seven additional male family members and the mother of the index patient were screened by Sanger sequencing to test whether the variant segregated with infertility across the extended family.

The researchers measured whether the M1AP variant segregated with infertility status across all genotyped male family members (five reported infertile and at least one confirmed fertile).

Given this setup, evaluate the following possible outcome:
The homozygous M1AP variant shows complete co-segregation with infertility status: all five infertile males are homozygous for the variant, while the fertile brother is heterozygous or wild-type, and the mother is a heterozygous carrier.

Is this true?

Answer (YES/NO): YES